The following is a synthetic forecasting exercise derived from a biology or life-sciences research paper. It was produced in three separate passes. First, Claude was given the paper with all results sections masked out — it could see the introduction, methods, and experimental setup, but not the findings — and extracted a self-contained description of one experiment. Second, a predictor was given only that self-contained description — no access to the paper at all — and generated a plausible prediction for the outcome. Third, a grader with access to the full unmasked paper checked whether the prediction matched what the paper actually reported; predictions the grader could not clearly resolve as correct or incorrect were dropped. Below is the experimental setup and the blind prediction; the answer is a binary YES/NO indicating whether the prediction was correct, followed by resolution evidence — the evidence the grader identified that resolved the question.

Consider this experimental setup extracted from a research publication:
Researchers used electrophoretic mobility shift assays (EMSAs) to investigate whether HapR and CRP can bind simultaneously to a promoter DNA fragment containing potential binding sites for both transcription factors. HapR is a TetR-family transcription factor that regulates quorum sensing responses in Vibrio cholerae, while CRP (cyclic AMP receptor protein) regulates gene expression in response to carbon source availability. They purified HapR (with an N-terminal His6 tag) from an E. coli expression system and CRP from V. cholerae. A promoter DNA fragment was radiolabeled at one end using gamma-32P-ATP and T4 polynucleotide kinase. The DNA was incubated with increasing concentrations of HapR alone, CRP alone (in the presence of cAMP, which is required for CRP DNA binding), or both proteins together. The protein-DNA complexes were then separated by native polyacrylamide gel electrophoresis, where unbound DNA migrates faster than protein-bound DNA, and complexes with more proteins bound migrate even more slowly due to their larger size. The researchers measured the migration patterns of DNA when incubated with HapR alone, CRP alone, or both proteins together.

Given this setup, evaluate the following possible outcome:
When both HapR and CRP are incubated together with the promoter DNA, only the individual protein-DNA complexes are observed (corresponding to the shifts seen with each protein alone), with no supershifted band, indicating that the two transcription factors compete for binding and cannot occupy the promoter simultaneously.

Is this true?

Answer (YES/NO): NO